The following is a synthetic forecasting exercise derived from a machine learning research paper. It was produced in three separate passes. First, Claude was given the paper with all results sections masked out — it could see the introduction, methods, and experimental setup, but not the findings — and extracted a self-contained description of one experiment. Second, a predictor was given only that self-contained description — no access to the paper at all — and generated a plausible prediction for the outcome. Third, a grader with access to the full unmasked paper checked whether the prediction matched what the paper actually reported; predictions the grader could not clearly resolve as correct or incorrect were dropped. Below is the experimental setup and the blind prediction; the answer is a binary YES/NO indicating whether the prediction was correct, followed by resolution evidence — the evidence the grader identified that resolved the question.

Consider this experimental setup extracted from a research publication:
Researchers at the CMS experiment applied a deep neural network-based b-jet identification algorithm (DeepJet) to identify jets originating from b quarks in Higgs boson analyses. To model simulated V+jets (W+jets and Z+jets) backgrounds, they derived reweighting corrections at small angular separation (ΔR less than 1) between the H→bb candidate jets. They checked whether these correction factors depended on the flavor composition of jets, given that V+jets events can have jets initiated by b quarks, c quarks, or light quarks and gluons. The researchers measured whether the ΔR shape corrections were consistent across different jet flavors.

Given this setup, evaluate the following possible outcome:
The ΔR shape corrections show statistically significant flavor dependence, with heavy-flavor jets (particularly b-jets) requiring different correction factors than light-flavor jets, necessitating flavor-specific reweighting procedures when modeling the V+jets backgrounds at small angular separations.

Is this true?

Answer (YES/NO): NO